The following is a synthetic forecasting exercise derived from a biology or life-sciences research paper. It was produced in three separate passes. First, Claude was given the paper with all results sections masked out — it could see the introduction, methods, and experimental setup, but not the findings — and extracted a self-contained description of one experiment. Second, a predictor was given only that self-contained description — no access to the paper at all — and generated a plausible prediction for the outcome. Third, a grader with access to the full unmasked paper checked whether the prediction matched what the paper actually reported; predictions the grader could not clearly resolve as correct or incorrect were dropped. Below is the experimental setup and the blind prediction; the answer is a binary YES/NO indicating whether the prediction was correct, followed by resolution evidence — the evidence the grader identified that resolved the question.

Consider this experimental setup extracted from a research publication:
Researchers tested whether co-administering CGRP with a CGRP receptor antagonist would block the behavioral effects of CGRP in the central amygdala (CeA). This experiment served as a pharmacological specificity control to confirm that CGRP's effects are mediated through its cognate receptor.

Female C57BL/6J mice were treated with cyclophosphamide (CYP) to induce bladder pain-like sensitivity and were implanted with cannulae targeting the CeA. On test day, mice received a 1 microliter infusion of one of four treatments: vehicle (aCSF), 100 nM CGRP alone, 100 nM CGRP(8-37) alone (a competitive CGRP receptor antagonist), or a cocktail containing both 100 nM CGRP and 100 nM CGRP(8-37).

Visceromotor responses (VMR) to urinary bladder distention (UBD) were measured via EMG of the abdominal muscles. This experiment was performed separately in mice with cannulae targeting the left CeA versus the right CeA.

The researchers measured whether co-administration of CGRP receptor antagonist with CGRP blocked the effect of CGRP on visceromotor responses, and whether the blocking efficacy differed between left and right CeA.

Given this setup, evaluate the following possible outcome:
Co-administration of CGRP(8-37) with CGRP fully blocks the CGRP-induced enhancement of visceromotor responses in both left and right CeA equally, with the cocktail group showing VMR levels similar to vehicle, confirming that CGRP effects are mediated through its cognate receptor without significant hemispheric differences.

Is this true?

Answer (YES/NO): NO